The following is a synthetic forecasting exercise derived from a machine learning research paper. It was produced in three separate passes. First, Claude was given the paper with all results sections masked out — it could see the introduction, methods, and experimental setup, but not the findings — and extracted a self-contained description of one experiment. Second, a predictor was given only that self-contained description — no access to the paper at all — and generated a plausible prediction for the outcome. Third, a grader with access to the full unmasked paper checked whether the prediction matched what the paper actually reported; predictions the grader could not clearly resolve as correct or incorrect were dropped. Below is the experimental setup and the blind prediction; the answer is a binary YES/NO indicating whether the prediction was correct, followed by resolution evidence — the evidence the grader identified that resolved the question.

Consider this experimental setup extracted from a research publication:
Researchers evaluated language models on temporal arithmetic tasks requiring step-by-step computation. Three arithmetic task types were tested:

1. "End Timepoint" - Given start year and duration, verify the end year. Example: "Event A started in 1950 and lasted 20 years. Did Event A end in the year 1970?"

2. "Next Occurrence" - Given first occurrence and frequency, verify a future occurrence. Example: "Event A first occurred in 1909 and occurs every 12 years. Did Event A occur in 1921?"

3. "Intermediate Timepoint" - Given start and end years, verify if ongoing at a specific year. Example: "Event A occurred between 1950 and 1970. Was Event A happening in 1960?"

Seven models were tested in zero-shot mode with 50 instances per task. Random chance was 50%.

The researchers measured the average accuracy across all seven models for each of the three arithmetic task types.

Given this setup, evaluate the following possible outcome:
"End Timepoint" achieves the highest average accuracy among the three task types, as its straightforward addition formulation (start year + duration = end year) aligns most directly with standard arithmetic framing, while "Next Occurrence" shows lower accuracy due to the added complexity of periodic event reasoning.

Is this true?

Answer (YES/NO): NO